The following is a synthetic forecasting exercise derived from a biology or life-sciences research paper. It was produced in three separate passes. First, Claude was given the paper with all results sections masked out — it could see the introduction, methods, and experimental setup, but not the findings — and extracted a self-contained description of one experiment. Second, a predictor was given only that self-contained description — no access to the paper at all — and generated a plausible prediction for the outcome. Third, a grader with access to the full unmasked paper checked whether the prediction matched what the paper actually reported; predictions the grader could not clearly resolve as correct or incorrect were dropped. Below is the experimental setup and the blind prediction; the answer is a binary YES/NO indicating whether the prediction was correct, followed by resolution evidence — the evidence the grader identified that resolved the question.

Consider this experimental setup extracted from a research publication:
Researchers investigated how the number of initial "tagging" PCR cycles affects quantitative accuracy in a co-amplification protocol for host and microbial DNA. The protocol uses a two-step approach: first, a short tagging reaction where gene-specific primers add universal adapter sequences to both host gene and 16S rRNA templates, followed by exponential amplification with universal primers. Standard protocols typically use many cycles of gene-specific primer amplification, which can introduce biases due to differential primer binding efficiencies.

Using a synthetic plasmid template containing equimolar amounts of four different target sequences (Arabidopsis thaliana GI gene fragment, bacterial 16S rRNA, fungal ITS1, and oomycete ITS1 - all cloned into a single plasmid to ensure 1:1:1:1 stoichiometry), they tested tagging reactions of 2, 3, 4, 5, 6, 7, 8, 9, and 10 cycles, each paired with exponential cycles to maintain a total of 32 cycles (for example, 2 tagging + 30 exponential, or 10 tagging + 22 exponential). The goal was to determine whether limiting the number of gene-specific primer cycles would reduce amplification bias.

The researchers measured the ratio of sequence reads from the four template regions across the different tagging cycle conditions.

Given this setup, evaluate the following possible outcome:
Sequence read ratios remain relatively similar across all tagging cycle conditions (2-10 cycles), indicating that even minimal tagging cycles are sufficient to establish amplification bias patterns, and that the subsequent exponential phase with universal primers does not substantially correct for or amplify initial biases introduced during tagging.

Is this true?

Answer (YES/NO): YES